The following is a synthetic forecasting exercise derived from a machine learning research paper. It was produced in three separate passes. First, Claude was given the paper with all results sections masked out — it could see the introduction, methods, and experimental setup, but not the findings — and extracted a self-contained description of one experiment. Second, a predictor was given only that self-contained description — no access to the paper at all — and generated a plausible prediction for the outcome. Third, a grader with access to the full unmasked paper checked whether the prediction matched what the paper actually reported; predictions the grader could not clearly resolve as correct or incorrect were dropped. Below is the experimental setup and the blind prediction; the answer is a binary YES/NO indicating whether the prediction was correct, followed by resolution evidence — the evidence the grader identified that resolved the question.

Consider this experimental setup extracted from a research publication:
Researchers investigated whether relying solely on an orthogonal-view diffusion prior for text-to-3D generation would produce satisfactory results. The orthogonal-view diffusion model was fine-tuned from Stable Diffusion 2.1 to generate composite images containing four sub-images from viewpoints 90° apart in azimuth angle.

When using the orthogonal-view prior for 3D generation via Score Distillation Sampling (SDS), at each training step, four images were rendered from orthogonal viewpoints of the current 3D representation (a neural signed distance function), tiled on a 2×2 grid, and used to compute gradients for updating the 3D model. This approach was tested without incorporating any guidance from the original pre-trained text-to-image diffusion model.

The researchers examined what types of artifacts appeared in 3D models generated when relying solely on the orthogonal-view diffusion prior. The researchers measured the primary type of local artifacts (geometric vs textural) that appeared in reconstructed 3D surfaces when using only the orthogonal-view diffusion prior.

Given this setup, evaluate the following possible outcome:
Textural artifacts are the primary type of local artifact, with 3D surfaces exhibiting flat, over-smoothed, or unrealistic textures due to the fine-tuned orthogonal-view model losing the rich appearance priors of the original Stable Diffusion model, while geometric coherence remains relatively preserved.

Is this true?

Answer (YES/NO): NO